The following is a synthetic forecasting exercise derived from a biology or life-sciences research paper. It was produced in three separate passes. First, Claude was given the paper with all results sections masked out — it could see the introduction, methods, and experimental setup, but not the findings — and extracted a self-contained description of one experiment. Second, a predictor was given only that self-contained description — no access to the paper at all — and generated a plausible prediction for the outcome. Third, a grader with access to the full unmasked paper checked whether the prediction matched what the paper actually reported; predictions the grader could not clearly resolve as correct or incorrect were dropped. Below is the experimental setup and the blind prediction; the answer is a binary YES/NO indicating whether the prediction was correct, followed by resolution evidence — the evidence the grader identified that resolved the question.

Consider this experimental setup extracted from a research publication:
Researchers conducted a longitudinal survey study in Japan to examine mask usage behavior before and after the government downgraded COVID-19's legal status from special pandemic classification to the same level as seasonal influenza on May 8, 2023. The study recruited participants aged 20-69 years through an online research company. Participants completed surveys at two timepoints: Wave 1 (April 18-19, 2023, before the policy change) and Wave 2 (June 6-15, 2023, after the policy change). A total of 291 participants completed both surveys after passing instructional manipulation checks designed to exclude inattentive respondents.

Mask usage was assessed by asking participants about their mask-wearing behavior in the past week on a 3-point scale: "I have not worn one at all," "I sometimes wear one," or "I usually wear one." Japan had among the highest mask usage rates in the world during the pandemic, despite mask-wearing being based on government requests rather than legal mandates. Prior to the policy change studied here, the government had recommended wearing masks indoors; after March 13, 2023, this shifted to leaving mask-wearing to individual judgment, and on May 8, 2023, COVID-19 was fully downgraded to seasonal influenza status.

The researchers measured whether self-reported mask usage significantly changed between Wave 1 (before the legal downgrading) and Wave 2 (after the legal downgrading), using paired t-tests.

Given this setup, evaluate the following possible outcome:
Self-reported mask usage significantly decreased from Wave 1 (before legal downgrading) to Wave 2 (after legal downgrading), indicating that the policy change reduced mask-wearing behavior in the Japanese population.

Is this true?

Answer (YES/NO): YES